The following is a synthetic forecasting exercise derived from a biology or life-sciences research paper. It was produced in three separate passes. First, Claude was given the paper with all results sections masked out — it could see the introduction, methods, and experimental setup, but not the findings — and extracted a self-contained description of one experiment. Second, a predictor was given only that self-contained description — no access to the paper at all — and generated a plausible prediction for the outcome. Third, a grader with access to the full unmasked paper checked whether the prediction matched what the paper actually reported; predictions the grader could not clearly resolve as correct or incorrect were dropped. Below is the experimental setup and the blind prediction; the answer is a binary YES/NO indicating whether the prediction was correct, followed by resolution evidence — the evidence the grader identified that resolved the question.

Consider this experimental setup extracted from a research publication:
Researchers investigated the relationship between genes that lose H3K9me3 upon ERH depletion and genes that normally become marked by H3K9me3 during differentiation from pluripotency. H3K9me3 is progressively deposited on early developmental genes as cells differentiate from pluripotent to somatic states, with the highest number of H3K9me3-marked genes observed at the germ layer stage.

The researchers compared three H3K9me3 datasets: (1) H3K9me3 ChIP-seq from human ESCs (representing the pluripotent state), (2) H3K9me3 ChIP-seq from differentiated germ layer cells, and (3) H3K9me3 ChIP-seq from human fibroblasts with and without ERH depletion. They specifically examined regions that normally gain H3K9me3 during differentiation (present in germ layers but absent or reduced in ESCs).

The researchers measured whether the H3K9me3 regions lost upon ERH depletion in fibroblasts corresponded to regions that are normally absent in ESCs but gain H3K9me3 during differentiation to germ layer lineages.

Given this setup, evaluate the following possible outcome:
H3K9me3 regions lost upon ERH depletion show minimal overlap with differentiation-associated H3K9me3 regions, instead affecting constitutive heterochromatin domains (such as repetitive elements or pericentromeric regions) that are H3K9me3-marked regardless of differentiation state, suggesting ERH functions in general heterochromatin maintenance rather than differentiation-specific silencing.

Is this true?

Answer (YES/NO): NO